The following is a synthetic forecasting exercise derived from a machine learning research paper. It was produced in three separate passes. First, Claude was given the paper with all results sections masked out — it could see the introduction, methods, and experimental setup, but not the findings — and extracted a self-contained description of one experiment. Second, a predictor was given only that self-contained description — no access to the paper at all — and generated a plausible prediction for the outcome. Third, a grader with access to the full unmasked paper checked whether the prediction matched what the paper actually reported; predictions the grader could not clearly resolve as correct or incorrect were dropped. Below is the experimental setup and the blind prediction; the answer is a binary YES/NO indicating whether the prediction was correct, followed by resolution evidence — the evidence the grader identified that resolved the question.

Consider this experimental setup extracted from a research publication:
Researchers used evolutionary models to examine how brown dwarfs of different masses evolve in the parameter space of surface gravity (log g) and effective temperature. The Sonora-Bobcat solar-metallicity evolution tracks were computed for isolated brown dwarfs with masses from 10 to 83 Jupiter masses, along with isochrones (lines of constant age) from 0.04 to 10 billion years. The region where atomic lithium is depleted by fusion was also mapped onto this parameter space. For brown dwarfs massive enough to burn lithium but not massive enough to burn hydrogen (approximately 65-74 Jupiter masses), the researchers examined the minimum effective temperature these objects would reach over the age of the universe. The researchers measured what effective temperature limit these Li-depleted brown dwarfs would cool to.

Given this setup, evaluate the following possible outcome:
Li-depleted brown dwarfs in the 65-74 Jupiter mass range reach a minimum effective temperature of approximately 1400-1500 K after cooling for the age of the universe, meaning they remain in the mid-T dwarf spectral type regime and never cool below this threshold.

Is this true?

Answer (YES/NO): NO